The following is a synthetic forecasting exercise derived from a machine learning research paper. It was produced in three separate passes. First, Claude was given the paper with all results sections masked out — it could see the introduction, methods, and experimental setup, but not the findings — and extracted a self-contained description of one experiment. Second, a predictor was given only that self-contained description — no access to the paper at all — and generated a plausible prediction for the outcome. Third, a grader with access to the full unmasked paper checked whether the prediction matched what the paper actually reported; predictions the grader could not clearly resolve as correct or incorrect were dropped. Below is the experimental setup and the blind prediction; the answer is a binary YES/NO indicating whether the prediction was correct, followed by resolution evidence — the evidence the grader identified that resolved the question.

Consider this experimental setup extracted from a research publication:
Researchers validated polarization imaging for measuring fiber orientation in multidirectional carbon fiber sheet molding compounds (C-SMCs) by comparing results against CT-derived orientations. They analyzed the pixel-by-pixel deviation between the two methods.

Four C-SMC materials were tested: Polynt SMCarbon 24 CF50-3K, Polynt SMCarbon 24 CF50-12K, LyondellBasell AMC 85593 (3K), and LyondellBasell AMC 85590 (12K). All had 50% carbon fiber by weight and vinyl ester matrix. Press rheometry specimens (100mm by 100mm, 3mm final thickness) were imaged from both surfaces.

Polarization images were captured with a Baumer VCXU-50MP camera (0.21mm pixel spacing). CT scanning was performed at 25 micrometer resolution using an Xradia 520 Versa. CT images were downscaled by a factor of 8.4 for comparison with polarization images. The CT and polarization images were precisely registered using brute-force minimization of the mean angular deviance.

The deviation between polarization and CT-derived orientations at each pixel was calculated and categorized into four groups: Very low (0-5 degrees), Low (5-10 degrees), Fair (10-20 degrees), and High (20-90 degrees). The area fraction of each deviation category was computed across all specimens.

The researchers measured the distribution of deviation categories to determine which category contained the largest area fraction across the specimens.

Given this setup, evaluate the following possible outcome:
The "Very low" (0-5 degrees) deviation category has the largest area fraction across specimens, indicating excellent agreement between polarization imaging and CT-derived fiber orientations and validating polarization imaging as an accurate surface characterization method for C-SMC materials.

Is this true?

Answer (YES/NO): NO